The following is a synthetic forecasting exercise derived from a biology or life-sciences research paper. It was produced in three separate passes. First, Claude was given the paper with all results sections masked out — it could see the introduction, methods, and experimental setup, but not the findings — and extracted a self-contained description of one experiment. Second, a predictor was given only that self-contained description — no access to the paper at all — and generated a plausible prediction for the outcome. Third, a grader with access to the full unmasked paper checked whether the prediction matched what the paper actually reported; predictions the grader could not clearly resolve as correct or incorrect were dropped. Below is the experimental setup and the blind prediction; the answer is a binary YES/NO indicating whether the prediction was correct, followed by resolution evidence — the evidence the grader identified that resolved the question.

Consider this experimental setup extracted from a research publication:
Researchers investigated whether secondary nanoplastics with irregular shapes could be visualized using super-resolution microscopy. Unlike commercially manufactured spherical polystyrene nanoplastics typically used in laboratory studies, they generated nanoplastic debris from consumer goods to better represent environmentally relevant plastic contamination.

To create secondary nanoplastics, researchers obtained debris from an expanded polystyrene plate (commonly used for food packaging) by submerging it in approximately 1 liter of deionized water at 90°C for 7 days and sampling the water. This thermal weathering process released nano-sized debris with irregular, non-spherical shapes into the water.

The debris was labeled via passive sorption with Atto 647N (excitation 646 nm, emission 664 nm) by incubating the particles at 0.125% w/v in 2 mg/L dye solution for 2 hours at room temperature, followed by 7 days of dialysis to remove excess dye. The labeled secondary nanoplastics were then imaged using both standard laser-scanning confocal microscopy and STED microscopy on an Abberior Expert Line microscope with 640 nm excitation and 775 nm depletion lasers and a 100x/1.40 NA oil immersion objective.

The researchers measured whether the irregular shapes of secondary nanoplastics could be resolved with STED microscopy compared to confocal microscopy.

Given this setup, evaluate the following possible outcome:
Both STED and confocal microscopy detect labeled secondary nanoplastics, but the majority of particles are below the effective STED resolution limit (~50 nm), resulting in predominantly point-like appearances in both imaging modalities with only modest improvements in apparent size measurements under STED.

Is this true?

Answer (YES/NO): NO